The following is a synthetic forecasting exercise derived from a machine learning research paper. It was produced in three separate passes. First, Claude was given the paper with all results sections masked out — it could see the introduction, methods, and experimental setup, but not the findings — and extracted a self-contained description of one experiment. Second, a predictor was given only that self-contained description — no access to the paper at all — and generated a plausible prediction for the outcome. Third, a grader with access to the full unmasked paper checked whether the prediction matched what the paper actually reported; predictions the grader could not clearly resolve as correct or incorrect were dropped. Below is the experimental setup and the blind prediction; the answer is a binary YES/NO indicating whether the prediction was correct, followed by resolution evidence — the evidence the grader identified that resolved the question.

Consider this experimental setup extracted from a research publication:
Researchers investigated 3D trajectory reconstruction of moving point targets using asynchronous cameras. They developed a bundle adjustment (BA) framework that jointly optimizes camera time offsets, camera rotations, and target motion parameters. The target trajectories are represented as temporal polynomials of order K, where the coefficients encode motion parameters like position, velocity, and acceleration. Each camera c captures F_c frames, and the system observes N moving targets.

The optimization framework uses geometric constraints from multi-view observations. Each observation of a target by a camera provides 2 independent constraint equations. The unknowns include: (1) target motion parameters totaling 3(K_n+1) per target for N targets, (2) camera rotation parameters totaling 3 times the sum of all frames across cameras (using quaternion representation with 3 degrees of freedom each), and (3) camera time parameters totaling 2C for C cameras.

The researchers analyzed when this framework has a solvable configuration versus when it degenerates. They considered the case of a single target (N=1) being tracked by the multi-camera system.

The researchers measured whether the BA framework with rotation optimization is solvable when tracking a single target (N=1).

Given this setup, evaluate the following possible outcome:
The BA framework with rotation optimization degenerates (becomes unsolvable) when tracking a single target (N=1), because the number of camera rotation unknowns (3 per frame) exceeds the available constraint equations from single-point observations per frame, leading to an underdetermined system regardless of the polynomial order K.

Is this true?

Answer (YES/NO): YES